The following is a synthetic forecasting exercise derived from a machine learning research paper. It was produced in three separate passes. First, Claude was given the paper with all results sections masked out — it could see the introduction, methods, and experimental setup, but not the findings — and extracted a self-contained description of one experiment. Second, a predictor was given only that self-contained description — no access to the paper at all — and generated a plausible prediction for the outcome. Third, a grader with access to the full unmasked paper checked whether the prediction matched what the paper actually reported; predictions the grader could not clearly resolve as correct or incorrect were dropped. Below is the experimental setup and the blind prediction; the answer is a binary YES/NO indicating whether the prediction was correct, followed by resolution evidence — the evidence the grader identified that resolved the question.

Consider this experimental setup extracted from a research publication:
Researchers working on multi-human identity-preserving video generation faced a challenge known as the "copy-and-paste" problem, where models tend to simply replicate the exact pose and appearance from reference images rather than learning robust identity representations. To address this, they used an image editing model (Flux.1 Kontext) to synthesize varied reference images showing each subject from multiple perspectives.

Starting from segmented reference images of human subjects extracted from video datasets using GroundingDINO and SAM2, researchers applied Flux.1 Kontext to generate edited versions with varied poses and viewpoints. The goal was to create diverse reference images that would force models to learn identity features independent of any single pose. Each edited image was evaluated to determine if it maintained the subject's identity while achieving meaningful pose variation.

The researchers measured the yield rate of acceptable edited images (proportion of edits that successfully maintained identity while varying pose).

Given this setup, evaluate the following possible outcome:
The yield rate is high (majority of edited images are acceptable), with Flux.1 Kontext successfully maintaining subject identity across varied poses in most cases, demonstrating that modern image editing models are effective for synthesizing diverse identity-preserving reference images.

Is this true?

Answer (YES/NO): YES